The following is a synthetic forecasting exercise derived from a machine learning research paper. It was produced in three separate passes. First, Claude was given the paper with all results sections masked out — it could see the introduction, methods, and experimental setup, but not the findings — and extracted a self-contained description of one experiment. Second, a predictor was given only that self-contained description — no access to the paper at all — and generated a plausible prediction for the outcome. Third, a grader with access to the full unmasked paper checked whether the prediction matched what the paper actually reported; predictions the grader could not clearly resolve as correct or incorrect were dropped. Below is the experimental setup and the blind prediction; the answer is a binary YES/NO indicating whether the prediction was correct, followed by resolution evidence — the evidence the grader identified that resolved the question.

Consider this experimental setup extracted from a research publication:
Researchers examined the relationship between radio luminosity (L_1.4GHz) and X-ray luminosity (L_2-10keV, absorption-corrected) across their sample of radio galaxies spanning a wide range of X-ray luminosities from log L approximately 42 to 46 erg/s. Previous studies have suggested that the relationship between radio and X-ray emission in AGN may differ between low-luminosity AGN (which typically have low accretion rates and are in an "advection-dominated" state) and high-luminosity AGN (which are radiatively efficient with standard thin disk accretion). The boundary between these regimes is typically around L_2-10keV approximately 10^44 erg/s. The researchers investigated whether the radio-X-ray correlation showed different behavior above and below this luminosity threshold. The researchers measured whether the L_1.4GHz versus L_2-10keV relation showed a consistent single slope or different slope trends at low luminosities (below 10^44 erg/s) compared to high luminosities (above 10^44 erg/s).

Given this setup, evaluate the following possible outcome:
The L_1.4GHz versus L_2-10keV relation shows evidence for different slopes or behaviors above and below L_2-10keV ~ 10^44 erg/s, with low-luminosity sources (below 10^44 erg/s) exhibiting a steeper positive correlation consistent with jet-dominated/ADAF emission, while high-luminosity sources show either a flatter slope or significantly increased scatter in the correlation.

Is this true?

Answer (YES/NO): NO